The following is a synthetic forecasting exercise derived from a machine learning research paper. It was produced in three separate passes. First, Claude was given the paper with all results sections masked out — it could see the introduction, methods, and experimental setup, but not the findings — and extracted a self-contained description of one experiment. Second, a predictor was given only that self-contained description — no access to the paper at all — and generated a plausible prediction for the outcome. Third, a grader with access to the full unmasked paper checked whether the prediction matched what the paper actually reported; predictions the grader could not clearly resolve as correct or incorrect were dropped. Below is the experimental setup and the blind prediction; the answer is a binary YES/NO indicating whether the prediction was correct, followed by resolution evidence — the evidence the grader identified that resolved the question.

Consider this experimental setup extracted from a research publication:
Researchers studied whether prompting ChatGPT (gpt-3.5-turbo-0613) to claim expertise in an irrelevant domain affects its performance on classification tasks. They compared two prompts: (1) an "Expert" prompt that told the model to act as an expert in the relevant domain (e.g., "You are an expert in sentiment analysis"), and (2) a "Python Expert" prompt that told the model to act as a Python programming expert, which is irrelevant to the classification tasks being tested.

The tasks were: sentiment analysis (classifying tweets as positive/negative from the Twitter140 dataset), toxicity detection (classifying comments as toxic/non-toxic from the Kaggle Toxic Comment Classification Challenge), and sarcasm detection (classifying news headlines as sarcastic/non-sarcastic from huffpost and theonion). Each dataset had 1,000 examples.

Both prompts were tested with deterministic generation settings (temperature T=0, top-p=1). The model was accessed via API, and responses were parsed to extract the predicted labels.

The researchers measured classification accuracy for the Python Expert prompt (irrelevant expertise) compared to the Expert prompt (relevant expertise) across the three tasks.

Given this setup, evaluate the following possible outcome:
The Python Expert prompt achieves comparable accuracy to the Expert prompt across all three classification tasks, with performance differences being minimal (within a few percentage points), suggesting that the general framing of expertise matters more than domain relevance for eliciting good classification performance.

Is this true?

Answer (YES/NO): NO